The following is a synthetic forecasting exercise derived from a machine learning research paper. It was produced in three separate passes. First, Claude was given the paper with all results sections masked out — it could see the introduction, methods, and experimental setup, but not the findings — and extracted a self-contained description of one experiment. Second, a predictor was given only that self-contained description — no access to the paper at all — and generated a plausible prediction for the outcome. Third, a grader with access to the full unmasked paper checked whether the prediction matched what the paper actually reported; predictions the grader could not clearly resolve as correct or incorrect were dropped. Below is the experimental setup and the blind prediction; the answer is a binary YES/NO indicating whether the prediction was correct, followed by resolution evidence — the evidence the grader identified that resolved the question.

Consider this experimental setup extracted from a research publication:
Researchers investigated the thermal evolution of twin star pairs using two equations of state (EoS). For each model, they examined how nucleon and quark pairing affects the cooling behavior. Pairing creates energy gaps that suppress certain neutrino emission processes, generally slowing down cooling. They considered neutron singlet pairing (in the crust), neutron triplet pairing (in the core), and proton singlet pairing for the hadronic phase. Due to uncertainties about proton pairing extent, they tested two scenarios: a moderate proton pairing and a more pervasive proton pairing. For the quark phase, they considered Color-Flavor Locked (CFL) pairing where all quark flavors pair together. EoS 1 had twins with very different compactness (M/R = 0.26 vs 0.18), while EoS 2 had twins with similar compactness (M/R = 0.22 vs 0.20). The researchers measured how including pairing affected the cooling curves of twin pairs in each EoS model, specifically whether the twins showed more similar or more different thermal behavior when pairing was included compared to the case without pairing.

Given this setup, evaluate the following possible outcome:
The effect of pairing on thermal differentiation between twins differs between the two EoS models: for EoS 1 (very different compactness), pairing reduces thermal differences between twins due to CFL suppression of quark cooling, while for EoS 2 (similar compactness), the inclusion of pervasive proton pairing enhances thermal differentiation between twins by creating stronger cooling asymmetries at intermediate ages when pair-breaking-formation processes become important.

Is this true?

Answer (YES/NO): NO